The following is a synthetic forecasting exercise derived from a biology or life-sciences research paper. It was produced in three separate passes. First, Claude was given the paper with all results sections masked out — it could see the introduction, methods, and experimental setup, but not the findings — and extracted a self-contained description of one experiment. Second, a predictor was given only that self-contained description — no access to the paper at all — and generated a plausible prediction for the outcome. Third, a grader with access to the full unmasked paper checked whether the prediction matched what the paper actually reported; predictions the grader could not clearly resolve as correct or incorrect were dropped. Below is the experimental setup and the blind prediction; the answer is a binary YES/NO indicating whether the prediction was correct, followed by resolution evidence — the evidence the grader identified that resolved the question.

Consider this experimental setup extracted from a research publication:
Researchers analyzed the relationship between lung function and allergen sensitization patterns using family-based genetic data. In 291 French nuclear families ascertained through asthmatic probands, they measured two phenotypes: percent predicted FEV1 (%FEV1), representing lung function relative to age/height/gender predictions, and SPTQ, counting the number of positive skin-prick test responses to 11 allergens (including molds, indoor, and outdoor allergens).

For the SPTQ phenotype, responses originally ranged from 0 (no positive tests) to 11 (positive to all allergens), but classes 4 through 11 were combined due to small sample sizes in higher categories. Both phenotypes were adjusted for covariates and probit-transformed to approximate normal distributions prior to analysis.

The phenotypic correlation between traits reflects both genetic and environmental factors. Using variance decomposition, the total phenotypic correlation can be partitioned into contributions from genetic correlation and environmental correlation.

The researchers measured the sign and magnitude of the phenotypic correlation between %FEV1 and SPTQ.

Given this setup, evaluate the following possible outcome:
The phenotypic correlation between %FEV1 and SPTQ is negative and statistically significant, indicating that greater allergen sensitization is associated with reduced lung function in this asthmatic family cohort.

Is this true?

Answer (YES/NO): NO